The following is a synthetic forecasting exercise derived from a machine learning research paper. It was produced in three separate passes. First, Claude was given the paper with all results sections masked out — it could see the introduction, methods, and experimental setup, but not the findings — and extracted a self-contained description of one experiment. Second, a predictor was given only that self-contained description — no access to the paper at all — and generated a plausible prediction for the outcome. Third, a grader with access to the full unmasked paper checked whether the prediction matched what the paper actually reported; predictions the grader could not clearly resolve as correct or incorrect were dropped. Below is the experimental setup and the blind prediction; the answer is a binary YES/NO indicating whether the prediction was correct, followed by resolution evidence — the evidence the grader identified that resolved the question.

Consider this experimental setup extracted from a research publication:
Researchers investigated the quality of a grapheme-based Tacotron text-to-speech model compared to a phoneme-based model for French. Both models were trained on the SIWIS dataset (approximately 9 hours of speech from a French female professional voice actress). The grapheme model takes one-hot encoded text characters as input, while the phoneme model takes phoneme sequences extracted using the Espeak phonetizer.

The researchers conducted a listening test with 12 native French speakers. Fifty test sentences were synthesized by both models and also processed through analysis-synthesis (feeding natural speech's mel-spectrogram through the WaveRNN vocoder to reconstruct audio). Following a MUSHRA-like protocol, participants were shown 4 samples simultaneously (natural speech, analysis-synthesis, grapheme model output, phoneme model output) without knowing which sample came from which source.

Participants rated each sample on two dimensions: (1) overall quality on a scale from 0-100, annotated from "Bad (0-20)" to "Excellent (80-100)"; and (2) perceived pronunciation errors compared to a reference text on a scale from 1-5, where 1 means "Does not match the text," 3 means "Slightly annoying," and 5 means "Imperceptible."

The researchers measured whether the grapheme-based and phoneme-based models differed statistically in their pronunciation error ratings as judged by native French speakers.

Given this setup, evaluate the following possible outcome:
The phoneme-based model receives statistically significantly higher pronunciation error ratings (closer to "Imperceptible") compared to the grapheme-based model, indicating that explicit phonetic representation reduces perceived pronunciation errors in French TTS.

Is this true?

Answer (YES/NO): NO